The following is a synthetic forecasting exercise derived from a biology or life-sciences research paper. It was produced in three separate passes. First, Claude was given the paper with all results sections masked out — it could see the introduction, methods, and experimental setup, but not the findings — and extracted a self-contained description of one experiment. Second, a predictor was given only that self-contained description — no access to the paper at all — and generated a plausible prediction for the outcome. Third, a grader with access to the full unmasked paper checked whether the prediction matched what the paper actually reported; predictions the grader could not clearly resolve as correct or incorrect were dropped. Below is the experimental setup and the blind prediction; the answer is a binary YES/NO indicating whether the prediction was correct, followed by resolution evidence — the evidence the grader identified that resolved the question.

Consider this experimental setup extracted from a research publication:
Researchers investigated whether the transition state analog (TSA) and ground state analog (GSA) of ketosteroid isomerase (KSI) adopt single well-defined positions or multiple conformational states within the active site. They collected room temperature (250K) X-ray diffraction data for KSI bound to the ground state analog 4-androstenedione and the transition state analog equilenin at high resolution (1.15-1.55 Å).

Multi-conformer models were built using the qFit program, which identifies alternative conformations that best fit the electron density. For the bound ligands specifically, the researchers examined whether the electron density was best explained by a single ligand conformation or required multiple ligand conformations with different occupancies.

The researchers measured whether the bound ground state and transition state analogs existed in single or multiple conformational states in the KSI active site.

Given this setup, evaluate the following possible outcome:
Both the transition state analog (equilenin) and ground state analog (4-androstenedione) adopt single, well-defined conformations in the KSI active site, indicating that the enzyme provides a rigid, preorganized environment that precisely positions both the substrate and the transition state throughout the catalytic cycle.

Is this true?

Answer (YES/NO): NO